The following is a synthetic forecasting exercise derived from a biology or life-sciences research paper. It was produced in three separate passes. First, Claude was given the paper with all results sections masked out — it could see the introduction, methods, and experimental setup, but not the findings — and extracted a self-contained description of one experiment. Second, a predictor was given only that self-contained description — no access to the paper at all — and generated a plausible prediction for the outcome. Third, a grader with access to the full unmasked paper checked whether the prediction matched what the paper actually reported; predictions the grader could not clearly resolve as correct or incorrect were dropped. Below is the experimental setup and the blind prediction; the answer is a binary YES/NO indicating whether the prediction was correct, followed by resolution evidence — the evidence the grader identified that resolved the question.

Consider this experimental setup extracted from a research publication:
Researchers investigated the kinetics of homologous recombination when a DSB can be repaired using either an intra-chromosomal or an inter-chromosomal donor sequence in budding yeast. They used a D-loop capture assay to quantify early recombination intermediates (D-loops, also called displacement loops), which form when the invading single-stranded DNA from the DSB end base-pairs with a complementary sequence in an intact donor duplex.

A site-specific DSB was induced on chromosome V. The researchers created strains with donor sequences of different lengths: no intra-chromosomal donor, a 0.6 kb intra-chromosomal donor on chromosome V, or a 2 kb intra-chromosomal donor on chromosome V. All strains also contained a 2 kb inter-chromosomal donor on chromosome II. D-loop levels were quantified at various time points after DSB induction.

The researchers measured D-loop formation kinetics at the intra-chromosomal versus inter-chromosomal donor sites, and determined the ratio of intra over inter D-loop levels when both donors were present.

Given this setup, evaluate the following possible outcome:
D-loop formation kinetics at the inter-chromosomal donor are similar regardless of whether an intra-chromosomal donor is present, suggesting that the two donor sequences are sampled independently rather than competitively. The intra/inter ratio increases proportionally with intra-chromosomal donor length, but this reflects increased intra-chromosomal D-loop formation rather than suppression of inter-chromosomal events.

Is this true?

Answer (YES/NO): NO